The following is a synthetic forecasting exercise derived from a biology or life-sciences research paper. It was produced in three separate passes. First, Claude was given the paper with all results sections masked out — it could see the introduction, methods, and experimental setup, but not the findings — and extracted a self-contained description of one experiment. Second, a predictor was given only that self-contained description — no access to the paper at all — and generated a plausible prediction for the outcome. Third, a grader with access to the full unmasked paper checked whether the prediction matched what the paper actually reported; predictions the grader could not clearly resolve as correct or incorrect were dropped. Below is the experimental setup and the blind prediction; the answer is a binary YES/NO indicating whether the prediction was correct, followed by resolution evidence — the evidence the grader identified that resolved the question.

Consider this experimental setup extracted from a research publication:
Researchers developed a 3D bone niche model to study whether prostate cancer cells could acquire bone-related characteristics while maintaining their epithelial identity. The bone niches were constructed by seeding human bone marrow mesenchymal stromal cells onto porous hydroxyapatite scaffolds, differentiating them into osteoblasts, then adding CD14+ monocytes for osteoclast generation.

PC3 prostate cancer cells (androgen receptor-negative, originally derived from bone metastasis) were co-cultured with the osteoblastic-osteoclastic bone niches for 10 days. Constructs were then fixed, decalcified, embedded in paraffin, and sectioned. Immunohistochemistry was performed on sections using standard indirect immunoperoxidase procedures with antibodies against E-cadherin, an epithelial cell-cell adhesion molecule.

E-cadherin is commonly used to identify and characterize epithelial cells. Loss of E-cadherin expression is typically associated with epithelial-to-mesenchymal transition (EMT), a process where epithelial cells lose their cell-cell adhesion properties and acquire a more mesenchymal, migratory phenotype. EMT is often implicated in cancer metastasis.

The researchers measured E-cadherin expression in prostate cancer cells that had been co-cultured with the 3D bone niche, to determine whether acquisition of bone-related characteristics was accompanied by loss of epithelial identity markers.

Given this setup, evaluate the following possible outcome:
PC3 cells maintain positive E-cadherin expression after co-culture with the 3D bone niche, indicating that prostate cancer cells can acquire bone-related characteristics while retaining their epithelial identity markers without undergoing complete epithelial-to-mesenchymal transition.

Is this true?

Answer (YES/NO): YES